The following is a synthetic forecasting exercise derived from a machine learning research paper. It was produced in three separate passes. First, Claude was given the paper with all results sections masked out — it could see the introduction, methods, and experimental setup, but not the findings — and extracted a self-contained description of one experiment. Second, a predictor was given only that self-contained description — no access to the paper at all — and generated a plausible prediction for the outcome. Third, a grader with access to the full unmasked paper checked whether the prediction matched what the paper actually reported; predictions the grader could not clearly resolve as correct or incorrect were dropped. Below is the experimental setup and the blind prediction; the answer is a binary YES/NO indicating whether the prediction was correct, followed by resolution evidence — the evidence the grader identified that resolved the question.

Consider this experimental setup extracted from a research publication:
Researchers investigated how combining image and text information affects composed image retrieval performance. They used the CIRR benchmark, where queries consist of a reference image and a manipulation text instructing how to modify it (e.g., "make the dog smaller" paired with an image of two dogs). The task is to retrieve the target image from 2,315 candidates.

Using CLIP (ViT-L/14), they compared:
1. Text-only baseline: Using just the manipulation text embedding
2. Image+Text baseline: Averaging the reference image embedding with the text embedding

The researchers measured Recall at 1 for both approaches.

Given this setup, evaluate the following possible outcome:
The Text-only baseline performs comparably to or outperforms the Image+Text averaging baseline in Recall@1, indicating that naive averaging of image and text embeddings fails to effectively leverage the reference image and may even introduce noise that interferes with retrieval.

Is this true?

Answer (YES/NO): YES